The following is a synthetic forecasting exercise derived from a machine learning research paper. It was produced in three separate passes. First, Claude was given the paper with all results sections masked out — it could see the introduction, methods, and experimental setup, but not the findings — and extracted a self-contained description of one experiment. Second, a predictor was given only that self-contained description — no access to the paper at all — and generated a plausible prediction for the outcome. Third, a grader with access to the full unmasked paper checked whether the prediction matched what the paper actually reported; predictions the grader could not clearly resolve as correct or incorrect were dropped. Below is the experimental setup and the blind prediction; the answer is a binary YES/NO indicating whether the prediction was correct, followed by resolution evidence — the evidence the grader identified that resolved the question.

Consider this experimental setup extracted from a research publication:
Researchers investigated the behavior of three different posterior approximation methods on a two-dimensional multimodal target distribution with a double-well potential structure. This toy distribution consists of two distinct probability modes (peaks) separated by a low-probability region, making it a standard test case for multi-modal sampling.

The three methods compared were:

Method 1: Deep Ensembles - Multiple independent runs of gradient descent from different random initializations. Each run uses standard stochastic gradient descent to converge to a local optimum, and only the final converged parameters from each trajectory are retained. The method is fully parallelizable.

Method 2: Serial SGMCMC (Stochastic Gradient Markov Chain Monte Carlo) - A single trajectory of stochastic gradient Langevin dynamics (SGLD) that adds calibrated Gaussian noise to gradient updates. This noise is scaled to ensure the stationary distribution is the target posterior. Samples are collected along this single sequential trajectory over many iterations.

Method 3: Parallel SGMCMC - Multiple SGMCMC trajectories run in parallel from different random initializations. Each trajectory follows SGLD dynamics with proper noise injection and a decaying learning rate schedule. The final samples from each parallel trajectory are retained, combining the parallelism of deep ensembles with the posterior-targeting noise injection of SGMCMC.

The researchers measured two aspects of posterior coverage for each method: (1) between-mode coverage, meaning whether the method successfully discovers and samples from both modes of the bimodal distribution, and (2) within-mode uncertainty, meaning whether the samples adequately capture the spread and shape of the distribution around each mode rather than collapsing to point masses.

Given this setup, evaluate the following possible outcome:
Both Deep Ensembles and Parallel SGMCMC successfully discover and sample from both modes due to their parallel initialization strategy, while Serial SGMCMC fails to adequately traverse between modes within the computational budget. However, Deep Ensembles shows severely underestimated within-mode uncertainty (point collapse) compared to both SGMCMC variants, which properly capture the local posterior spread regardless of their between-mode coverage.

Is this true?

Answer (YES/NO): YES